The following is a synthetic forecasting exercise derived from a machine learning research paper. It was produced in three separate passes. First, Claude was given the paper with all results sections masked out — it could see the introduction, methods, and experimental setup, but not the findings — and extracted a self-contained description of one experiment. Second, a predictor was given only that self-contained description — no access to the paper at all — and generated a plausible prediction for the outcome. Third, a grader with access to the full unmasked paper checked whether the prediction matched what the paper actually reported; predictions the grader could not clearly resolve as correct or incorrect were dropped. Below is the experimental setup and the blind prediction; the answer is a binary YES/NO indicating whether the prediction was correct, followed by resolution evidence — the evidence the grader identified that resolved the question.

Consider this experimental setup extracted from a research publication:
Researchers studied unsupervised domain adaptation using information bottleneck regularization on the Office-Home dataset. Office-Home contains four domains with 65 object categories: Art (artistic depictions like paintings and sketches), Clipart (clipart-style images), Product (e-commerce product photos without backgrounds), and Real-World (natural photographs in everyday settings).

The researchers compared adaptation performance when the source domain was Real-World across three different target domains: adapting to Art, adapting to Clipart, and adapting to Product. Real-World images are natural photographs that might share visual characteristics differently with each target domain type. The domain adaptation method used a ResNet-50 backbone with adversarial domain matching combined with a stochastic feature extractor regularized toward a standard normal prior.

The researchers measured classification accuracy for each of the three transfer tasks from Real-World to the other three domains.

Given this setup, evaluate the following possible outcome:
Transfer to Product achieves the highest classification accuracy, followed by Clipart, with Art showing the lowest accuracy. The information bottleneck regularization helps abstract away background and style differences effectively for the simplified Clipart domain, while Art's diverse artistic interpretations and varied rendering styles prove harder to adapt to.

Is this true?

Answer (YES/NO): NO